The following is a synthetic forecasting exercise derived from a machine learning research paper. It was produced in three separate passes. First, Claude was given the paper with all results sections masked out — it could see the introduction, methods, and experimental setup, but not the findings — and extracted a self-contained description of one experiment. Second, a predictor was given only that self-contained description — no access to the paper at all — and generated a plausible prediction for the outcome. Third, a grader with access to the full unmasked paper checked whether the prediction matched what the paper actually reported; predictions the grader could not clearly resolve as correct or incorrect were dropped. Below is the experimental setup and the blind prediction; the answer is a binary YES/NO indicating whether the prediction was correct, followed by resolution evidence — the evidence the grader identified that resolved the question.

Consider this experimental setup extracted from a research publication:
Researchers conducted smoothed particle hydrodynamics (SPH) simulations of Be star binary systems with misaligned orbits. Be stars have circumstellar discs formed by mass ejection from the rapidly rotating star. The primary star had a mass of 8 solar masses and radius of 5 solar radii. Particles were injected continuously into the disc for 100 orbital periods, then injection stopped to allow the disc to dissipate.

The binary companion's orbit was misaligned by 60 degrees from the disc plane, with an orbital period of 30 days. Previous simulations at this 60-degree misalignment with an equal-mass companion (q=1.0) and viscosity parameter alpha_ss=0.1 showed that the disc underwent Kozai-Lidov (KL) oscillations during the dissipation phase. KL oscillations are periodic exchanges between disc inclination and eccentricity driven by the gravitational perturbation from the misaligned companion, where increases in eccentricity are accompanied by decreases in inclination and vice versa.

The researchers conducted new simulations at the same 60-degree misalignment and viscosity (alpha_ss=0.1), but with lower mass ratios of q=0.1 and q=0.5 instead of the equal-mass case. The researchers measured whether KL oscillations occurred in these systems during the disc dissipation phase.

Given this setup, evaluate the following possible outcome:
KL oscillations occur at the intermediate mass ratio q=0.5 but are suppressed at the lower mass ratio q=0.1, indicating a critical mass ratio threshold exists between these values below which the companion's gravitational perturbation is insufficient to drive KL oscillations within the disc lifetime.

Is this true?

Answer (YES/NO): YES